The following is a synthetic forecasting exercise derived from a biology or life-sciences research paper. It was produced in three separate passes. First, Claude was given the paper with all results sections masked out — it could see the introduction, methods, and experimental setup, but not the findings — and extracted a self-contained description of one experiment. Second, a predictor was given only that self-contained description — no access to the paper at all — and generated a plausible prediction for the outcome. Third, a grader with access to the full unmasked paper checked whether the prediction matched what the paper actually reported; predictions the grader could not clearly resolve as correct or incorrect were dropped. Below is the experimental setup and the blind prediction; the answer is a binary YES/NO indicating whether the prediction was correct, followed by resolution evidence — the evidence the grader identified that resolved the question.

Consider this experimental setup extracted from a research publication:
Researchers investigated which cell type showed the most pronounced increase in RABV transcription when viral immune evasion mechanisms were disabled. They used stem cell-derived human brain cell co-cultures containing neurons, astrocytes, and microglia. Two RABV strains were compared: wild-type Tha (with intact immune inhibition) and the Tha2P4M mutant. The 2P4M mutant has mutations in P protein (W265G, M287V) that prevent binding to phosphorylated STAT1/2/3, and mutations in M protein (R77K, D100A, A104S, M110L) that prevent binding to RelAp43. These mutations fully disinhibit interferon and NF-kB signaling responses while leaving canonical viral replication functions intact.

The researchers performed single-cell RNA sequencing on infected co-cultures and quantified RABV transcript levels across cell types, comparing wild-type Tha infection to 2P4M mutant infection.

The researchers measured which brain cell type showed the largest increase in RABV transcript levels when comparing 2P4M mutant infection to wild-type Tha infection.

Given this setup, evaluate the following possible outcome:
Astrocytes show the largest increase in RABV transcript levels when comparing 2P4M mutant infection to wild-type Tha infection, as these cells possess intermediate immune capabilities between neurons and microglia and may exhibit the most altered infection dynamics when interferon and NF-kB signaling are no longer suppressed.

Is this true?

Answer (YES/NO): YES